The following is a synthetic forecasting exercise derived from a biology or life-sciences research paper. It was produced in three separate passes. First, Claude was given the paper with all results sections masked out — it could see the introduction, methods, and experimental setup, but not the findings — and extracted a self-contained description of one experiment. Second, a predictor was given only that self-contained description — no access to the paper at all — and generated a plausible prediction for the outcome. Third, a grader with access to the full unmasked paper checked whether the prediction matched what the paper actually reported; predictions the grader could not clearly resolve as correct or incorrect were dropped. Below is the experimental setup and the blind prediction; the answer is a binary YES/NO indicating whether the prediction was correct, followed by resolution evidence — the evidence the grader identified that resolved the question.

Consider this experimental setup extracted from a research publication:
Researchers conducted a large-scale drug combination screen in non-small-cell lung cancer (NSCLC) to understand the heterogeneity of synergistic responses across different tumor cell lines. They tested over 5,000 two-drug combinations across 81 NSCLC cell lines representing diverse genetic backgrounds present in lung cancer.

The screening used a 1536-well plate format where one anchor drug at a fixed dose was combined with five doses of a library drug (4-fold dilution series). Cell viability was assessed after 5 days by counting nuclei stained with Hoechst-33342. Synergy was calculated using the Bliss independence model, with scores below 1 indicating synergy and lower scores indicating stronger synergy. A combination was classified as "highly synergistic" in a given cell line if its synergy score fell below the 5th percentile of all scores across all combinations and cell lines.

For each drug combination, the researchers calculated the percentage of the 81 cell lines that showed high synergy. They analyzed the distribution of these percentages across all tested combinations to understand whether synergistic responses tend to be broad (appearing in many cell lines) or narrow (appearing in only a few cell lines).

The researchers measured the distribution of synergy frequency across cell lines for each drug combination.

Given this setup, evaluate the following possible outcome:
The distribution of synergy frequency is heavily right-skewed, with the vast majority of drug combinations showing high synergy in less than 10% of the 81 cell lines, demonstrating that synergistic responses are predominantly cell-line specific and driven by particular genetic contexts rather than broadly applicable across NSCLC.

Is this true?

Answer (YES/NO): YES